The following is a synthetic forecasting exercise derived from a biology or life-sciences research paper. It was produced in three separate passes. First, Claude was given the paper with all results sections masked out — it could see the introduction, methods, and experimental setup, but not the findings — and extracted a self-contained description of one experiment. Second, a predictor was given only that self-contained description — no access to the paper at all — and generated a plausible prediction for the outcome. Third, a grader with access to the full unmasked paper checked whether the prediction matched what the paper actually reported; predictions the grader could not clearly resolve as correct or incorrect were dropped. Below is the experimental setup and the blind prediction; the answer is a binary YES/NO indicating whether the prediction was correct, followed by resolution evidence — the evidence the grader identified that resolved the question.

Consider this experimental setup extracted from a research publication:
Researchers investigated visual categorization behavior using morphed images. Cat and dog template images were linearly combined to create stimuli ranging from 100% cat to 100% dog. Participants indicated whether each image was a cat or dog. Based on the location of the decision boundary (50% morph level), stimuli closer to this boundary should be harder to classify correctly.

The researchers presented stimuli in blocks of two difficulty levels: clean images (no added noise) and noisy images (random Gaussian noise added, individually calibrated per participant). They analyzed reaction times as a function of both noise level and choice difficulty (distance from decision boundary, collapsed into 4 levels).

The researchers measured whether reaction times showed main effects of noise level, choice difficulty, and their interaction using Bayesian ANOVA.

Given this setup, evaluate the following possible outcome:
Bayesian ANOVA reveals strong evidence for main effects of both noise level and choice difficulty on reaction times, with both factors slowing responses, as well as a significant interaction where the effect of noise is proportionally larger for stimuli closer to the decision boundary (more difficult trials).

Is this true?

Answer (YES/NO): NO